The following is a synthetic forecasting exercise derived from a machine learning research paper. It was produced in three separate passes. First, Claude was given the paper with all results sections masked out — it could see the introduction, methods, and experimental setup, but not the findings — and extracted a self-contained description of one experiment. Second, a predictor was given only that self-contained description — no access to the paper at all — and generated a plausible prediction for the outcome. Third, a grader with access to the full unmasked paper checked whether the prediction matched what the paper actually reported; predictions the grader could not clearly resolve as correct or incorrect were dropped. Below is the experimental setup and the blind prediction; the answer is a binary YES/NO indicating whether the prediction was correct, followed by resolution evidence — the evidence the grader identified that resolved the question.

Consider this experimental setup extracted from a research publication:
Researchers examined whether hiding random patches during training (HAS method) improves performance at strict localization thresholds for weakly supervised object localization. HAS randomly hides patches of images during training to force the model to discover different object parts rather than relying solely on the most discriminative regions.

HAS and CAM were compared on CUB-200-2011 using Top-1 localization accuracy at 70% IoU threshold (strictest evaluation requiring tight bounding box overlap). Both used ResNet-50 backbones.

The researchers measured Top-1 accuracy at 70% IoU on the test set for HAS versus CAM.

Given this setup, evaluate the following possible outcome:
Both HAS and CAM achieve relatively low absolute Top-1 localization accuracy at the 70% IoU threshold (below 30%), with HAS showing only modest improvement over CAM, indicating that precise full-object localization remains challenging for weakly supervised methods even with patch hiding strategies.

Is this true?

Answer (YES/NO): NO